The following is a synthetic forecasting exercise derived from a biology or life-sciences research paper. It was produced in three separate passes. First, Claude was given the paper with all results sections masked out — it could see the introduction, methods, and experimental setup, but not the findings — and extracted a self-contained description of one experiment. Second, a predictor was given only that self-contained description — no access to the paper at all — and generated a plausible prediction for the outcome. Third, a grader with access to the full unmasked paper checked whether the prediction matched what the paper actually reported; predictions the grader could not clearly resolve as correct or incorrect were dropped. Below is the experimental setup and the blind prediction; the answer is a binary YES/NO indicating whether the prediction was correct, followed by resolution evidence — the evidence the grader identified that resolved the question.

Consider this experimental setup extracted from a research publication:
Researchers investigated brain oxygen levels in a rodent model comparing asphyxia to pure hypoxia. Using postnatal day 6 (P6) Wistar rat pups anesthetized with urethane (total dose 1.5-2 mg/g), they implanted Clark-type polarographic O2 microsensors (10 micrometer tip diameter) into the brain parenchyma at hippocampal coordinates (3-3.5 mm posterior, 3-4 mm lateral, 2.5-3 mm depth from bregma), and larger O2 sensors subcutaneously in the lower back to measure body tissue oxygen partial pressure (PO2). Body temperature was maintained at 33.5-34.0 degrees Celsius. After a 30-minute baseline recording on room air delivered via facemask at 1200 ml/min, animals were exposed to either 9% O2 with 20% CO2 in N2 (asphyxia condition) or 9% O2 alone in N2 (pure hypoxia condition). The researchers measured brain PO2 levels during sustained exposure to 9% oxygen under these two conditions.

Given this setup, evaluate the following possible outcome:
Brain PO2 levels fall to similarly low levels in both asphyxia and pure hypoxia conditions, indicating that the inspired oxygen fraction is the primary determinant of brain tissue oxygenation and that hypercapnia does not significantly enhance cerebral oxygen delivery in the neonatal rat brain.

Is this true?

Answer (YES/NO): NO